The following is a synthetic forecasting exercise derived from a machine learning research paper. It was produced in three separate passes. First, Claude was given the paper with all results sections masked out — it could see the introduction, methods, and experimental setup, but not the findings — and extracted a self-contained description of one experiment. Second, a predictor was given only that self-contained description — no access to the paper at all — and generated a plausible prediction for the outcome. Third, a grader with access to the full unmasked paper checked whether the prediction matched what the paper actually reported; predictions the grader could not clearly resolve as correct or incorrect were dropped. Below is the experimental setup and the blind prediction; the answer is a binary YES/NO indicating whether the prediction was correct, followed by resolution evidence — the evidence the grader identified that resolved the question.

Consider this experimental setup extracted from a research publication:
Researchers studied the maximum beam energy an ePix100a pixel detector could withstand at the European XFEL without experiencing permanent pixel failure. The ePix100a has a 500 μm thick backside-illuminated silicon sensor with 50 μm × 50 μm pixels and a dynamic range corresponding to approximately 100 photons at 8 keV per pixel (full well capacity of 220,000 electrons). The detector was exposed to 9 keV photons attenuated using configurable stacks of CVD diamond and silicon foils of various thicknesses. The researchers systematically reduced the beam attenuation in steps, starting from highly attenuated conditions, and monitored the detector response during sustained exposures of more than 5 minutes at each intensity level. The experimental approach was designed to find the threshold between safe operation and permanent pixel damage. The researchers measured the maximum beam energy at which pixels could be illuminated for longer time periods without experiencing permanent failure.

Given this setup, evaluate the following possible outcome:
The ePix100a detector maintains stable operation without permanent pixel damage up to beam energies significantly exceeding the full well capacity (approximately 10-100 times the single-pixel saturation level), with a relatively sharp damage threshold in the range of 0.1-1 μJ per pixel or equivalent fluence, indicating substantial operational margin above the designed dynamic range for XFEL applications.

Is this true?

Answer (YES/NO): NO